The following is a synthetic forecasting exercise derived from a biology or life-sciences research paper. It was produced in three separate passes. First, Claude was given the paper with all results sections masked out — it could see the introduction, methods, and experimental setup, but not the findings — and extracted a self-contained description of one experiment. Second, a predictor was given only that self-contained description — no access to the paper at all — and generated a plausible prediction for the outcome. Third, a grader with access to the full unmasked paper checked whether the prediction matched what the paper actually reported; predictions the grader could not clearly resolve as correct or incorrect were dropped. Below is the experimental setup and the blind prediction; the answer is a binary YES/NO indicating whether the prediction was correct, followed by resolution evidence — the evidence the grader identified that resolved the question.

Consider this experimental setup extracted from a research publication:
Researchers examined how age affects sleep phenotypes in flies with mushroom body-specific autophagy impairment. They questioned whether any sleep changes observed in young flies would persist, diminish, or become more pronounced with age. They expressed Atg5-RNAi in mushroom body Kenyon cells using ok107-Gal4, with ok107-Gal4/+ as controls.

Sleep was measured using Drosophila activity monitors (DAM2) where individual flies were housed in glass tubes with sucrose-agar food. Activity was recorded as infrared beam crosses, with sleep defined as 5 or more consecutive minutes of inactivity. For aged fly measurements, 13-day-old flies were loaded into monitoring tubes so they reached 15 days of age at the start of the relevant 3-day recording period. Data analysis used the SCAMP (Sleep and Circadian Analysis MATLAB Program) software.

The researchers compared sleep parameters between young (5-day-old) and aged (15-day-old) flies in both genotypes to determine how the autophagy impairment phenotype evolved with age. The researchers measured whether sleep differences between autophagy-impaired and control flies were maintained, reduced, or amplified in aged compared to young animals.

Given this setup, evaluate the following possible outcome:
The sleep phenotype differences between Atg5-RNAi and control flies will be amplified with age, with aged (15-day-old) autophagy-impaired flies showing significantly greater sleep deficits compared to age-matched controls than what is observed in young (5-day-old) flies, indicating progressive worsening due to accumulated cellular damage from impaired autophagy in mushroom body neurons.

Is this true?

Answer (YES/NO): NO